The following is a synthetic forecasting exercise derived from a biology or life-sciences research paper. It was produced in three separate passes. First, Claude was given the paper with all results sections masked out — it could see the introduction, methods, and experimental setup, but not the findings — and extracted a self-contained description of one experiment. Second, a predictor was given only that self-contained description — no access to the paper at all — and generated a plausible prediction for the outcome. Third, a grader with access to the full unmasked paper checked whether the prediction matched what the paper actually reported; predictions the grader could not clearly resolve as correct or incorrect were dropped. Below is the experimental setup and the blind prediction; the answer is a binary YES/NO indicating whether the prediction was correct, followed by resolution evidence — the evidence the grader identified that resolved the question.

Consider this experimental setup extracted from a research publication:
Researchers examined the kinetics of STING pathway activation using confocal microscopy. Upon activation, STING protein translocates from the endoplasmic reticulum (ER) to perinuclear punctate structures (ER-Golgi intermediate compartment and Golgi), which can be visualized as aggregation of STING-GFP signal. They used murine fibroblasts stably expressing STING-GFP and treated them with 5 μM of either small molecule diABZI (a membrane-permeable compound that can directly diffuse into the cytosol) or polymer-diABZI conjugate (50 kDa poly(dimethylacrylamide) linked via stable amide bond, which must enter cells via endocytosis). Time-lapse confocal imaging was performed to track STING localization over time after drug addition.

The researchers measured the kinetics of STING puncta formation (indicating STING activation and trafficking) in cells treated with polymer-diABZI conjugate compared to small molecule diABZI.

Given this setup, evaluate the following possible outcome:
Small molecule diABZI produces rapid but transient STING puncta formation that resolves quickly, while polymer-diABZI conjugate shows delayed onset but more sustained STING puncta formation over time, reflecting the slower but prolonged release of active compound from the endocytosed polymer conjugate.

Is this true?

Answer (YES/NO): NO